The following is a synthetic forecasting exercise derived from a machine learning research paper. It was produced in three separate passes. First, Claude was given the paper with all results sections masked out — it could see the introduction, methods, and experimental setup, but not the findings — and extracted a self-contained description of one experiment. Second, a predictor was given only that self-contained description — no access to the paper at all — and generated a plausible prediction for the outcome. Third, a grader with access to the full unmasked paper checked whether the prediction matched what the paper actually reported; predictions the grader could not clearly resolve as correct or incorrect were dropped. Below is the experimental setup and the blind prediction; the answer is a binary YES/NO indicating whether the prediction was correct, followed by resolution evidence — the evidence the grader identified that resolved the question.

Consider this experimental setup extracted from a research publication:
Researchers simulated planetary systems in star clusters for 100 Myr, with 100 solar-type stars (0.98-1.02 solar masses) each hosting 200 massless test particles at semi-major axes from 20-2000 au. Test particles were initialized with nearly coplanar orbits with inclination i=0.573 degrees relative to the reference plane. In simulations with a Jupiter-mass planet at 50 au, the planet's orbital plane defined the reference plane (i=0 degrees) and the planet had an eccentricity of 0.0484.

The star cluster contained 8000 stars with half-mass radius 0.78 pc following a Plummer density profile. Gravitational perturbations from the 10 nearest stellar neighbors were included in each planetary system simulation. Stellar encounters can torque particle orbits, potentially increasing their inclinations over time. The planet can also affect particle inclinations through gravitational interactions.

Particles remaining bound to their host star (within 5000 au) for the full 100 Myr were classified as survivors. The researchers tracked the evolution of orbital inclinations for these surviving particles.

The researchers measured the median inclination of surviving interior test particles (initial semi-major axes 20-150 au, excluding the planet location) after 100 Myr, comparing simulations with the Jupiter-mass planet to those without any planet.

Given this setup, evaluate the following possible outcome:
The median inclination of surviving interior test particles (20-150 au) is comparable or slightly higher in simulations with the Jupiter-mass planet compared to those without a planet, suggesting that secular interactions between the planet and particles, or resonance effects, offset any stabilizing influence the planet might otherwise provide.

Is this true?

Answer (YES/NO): NO